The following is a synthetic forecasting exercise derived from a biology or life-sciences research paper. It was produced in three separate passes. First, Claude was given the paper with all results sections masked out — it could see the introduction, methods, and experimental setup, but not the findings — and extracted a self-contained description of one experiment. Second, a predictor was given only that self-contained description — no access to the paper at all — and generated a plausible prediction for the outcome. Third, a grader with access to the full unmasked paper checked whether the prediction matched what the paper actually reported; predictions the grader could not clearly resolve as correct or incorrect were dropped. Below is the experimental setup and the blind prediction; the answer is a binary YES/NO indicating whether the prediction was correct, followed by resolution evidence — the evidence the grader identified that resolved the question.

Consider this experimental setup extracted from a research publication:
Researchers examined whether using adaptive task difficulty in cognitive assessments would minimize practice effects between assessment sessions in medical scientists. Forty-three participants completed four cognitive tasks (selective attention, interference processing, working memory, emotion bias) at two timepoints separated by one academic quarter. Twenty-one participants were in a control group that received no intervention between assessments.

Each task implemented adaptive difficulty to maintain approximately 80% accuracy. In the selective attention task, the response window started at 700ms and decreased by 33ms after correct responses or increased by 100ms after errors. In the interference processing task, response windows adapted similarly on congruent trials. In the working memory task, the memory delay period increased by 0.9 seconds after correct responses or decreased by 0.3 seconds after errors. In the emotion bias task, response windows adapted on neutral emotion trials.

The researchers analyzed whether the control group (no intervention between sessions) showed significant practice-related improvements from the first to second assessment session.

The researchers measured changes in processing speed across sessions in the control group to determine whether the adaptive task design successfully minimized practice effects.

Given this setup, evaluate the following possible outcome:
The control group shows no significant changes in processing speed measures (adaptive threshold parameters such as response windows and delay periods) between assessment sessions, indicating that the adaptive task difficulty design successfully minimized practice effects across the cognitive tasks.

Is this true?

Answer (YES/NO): NO